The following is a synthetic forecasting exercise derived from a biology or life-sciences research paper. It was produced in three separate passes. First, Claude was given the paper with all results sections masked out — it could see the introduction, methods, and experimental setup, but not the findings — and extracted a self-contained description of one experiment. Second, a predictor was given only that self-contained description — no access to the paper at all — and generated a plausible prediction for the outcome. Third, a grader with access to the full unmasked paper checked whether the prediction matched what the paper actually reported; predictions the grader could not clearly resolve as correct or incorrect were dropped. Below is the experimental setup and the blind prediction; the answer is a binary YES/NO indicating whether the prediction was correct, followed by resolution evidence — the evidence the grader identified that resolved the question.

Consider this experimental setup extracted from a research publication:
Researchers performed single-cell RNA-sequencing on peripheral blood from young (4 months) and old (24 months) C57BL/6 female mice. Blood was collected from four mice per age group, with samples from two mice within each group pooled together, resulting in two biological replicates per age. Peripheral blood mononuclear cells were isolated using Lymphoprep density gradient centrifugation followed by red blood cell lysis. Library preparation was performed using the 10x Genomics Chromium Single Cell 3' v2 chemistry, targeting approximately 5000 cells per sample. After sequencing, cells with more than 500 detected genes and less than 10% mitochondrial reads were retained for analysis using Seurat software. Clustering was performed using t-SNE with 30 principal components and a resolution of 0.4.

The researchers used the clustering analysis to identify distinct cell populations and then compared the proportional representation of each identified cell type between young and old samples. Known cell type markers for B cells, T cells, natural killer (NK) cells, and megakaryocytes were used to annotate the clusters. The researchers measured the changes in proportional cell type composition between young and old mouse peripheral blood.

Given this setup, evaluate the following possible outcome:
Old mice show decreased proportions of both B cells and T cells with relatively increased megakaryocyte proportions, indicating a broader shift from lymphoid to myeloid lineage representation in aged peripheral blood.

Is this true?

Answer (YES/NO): NO